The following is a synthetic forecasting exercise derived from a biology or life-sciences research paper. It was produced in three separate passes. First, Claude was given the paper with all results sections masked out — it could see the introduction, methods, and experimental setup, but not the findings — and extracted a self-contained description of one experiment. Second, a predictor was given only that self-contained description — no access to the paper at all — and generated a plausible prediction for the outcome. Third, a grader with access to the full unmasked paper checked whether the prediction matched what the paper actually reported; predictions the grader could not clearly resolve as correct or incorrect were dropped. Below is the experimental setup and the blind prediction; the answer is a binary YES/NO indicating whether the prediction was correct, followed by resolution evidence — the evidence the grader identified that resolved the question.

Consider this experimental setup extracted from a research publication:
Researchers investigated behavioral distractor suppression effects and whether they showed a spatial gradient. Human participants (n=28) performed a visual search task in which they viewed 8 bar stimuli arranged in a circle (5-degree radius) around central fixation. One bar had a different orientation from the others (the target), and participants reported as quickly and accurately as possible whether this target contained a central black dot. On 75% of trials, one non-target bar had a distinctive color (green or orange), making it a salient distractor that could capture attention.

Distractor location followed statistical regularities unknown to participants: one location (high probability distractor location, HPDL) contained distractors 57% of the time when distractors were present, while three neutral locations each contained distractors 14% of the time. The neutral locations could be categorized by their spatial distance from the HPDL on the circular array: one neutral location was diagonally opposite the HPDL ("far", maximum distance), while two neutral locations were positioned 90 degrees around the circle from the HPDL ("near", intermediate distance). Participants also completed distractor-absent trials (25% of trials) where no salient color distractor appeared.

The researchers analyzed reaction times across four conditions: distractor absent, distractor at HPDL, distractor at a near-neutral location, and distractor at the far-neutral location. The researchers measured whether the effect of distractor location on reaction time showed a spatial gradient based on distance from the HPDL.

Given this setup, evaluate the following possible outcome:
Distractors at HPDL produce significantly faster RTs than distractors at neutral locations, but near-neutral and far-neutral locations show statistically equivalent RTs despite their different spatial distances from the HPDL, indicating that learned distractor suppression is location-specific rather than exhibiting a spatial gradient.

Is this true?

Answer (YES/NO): YES